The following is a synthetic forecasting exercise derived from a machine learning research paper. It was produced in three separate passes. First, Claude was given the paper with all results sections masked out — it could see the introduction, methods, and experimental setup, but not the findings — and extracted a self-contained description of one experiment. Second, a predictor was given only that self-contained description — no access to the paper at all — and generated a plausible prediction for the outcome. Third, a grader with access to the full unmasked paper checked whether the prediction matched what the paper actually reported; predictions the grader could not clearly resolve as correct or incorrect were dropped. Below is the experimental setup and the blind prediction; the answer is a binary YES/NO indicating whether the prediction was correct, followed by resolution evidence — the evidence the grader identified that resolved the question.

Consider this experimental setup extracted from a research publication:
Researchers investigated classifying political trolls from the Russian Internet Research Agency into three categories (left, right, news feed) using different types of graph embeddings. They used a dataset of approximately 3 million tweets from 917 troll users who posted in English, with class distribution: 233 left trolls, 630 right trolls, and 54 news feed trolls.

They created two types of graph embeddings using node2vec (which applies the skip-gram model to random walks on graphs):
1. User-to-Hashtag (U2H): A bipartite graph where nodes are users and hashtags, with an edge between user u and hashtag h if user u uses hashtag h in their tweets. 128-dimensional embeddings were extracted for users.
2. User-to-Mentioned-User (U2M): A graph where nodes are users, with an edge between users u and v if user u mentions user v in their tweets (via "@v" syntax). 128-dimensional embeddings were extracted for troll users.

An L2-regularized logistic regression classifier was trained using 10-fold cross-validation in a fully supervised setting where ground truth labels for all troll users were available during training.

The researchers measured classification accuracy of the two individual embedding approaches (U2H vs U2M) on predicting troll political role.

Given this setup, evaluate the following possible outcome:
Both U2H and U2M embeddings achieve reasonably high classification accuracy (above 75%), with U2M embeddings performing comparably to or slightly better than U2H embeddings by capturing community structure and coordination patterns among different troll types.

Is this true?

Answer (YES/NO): YES